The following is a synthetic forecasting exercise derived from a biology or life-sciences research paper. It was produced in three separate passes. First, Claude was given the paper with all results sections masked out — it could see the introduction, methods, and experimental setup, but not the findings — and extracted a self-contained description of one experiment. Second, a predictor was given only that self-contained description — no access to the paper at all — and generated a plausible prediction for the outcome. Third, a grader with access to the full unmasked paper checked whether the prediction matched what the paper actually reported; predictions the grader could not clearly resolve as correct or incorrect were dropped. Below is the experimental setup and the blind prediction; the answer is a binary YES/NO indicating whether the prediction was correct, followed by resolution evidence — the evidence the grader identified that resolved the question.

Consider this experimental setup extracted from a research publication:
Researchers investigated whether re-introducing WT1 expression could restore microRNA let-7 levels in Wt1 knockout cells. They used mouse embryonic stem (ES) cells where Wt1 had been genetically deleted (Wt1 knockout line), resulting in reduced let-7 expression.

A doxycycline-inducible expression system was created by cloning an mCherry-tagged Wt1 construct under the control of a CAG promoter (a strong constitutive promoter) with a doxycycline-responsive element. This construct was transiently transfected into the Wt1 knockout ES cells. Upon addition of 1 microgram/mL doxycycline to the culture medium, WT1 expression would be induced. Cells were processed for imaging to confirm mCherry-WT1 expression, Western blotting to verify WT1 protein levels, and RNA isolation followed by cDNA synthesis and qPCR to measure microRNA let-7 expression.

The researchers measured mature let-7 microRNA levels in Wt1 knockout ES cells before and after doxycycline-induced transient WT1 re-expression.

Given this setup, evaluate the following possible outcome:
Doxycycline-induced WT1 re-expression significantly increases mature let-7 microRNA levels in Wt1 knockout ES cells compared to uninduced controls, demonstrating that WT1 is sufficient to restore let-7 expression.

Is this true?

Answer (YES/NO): YES